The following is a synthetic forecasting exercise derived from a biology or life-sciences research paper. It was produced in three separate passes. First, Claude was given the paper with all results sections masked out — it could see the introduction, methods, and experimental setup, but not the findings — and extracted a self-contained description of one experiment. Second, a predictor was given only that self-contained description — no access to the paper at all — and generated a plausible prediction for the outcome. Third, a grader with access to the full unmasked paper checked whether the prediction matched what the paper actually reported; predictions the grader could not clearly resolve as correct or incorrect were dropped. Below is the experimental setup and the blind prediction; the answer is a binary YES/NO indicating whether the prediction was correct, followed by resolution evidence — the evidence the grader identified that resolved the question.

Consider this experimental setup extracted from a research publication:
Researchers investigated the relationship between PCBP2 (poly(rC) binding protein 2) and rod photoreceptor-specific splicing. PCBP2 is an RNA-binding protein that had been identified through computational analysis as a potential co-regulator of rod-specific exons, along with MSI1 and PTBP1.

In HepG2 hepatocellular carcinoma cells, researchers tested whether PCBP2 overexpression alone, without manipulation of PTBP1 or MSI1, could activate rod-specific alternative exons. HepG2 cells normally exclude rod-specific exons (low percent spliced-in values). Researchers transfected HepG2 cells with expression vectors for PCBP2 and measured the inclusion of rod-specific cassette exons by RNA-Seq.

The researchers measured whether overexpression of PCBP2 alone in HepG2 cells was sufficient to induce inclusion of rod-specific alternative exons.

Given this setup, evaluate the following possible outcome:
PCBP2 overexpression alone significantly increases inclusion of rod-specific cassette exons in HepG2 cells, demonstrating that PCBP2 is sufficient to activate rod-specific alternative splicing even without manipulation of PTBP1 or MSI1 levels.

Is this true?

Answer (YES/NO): NO